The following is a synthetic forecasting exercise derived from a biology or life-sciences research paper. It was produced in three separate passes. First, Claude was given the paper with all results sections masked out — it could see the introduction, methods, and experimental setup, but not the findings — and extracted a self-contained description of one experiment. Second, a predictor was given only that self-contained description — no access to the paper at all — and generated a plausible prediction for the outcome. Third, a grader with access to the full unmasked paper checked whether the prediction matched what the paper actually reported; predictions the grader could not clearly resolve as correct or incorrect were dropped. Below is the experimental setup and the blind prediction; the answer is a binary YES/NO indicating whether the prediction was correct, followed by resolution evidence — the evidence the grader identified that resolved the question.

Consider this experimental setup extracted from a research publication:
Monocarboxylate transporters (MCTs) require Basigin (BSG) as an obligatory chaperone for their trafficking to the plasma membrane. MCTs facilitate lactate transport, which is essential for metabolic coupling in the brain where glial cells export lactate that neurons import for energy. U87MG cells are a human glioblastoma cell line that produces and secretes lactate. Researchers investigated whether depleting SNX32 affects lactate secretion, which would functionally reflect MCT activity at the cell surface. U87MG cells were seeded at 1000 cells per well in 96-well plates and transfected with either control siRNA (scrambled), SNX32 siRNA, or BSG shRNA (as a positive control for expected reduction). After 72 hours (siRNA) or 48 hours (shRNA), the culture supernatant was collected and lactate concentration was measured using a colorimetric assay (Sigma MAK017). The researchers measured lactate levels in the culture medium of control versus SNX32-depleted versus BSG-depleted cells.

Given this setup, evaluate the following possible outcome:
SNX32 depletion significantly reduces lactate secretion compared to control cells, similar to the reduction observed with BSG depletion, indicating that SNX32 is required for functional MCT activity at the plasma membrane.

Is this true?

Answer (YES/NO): YES